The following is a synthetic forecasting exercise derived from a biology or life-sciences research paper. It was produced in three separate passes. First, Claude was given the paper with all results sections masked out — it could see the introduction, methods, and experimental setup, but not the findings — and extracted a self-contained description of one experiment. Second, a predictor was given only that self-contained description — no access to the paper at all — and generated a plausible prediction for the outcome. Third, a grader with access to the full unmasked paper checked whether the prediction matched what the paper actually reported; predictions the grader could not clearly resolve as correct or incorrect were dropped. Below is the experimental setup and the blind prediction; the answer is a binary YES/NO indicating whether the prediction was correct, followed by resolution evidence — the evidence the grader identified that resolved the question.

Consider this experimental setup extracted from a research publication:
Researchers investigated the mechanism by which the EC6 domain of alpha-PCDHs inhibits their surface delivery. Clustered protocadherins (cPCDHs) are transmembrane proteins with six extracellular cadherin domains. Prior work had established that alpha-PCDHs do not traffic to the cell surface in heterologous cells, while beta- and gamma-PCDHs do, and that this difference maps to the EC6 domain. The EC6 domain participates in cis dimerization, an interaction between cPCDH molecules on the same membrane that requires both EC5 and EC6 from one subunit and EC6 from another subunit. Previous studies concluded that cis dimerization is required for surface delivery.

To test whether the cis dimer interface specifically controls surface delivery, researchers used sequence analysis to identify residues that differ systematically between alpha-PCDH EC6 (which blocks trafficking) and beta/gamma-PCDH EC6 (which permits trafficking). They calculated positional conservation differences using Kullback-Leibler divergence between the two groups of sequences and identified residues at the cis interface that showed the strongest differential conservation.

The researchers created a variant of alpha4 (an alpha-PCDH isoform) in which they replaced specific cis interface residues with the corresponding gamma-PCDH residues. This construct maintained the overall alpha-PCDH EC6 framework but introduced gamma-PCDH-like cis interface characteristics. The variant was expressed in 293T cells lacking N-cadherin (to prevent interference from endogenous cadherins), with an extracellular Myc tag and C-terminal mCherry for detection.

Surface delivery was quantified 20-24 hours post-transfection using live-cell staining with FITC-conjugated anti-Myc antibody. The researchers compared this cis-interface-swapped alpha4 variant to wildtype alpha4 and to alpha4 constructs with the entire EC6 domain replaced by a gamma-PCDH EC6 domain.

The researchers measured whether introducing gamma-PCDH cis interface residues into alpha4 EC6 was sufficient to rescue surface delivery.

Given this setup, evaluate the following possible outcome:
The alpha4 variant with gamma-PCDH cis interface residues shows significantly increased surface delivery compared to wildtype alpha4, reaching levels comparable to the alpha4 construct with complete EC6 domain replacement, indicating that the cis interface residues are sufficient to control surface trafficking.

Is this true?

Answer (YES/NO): NO